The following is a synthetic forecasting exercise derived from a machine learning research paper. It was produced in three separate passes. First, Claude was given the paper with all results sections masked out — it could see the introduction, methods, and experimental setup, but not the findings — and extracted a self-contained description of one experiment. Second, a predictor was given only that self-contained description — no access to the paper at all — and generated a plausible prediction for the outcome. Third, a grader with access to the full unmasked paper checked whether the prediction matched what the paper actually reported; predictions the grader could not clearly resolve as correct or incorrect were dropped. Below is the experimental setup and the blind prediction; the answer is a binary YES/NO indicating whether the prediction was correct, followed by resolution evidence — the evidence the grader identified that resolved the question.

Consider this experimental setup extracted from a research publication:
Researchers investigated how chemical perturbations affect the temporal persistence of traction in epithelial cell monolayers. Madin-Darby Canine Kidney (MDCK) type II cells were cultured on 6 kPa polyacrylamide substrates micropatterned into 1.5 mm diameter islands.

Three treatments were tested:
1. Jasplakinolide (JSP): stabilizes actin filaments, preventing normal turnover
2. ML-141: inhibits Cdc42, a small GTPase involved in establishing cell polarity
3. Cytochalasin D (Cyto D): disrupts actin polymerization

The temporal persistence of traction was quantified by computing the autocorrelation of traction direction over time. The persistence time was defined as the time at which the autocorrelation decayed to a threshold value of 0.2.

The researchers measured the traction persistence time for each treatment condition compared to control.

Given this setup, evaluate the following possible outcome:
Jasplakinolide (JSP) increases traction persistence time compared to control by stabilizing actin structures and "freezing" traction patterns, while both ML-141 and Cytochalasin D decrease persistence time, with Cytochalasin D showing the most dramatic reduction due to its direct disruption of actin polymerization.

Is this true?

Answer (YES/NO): NO